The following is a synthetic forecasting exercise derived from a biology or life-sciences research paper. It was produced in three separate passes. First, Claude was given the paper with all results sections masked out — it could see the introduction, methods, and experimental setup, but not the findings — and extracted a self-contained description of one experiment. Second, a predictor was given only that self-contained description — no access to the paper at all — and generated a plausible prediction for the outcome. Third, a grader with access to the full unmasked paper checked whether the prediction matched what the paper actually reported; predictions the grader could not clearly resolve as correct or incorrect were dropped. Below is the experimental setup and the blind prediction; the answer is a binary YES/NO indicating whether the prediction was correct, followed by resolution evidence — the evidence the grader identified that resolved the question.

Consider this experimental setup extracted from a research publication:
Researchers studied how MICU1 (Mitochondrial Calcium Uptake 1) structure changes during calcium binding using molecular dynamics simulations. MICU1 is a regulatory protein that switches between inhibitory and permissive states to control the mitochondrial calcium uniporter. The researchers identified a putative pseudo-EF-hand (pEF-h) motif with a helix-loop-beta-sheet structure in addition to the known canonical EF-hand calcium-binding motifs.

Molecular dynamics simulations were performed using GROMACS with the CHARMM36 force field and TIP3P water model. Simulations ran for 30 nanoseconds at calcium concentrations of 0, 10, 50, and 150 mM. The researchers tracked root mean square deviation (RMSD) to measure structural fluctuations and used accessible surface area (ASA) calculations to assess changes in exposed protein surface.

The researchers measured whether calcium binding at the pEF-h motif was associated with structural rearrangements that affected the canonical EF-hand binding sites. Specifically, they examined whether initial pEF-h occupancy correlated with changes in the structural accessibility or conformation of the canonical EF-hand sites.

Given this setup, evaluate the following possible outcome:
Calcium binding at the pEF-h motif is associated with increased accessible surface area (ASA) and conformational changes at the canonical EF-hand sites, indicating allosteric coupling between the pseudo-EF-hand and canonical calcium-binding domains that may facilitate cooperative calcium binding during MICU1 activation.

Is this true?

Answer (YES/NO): NO